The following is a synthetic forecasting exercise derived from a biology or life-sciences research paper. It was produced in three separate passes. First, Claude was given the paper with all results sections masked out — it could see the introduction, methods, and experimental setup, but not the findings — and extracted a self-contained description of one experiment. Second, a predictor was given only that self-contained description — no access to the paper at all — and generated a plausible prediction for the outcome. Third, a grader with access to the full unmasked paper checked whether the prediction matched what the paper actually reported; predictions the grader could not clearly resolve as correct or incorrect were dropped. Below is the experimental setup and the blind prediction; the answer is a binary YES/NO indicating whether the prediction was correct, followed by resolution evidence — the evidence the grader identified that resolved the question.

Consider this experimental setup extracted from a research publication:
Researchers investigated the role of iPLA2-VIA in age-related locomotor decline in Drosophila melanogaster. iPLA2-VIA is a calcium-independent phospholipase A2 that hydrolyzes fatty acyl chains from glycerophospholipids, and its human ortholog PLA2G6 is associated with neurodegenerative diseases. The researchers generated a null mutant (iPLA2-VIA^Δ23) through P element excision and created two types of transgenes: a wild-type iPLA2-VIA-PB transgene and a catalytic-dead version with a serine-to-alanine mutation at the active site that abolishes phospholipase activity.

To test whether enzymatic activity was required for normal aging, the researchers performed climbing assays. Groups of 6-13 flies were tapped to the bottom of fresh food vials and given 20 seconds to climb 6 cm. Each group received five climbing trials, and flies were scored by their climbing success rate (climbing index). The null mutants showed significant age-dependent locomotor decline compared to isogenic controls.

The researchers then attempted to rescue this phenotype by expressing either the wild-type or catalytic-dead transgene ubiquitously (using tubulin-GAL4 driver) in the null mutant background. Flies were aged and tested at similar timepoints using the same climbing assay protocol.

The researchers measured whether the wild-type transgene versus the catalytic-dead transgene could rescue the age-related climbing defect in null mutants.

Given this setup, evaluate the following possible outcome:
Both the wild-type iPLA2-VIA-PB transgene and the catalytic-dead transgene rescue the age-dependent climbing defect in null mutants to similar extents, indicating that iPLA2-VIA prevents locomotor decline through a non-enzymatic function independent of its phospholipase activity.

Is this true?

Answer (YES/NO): NO